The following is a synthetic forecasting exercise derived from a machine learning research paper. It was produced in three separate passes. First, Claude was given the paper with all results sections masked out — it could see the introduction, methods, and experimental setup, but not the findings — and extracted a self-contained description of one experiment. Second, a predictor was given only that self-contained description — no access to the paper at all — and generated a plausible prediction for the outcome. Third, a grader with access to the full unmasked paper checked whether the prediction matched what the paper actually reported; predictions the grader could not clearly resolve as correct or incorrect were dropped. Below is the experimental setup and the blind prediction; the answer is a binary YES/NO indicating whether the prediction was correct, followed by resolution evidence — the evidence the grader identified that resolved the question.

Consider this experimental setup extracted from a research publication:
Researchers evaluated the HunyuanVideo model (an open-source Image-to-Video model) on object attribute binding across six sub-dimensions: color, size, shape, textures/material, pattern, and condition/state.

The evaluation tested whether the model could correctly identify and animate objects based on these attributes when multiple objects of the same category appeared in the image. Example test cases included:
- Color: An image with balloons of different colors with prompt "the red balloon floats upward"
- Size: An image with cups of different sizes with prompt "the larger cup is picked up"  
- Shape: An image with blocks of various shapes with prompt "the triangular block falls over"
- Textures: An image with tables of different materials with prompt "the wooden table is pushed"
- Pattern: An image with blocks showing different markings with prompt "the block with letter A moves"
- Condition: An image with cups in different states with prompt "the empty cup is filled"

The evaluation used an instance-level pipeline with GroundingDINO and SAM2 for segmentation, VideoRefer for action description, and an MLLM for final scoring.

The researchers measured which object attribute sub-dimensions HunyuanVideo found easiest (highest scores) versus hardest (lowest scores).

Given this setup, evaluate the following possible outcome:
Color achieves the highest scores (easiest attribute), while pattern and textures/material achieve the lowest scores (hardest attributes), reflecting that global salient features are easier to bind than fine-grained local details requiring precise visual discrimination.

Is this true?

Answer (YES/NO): NO